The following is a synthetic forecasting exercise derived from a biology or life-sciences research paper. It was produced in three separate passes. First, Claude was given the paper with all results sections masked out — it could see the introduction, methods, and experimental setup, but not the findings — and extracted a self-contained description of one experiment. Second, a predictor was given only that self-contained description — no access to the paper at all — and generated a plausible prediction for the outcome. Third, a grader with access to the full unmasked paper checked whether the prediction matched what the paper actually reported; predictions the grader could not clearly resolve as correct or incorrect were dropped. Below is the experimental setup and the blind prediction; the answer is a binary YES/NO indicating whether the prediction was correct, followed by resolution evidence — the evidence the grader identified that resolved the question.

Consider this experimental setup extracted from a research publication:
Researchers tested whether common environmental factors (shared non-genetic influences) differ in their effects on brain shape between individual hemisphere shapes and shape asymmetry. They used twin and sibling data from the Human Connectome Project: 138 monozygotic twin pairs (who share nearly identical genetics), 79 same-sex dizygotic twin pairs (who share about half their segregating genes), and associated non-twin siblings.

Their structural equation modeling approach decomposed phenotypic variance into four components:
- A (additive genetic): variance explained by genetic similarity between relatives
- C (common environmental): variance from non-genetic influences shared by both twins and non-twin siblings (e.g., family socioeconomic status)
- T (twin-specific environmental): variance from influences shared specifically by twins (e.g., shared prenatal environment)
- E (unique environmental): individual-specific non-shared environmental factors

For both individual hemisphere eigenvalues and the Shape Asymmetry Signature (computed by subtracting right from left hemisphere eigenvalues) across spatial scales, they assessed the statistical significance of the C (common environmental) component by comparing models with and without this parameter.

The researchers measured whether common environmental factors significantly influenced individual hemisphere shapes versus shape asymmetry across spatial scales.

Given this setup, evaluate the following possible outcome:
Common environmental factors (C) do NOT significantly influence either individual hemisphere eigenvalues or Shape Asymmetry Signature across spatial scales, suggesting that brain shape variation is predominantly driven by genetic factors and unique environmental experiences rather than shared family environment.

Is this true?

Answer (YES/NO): YES